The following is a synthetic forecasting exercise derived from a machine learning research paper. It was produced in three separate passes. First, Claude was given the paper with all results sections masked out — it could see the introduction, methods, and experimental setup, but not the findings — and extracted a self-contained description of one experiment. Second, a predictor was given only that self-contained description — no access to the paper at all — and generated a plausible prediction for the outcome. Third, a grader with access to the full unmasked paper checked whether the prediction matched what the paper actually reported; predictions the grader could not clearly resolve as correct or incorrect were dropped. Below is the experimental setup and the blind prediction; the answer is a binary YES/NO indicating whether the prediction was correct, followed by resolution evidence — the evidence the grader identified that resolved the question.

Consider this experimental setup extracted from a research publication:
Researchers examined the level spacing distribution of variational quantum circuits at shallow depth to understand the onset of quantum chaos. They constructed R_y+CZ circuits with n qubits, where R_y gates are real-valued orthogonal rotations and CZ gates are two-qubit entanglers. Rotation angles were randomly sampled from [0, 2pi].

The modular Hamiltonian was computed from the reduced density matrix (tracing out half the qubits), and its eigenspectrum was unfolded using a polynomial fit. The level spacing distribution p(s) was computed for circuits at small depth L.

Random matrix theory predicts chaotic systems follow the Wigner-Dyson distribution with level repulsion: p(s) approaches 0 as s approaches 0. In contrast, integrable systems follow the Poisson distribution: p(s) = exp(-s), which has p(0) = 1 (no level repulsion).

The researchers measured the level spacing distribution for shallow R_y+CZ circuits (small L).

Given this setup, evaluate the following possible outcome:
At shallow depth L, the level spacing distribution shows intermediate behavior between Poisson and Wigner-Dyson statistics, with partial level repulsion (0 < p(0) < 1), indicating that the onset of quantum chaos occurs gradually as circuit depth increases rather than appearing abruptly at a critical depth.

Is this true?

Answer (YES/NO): NO